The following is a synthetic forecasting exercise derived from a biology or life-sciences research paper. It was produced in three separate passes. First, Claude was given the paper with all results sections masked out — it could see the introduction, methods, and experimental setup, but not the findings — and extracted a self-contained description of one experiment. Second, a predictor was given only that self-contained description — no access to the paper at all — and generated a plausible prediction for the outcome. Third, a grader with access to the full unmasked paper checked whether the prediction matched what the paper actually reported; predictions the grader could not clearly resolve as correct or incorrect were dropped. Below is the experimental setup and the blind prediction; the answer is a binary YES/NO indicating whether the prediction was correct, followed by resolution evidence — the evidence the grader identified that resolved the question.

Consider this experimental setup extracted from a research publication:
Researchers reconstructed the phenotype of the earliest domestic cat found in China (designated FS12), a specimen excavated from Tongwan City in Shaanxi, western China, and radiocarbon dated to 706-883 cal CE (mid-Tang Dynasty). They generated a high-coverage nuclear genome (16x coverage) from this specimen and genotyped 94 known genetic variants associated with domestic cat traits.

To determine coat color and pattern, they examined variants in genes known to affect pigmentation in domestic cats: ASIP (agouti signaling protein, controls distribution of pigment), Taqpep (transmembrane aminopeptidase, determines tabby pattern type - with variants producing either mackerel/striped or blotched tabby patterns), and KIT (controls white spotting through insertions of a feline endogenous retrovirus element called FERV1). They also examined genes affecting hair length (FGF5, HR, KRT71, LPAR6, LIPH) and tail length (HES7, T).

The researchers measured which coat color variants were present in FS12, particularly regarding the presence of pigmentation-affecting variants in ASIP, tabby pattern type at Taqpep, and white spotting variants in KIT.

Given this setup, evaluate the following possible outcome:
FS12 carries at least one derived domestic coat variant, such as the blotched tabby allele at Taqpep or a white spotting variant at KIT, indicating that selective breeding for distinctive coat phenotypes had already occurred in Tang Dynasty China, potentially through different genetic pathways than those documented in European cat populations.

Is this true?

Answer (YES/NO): YES